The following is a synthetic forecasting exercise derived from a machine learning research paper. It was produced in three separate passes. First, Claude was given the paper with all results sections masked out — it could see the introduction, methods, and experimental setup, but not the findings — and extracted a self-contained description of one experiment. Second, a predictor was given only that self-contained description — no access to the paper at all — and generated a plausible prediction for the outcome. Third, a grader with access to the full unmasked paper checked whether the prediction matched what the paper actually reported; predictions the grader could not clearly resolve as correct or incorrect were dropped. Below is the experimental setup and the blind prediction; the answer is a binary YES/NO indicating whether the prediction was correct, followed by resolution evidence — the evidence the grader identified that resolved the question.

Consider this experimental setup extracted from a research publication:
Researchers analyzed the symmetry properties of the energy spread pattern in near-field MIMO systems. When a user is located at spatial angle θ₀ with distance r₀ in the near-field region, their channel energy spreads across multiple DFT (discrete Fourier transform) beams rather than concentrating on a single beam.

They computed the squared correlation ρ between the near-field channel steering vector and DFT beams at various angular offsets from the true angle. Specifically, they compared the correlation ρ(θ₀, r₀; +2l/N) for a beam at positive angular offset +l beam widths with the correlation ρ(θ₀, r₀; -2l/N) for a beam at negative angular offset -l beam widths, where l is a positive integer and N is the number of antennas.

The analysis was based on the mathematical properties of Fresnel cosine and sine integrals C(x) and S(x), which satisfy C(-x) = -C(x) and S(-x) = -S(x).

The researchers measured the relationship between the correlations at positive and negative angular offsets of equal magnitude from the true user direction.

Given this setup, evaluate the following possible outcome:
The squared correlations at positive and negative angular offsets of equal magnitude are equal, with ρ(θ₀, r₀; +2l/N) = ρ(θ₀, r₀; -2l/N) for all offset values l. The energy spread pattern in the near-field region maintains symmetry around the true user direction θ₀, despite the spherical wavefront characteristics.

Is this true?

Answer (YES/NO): YES